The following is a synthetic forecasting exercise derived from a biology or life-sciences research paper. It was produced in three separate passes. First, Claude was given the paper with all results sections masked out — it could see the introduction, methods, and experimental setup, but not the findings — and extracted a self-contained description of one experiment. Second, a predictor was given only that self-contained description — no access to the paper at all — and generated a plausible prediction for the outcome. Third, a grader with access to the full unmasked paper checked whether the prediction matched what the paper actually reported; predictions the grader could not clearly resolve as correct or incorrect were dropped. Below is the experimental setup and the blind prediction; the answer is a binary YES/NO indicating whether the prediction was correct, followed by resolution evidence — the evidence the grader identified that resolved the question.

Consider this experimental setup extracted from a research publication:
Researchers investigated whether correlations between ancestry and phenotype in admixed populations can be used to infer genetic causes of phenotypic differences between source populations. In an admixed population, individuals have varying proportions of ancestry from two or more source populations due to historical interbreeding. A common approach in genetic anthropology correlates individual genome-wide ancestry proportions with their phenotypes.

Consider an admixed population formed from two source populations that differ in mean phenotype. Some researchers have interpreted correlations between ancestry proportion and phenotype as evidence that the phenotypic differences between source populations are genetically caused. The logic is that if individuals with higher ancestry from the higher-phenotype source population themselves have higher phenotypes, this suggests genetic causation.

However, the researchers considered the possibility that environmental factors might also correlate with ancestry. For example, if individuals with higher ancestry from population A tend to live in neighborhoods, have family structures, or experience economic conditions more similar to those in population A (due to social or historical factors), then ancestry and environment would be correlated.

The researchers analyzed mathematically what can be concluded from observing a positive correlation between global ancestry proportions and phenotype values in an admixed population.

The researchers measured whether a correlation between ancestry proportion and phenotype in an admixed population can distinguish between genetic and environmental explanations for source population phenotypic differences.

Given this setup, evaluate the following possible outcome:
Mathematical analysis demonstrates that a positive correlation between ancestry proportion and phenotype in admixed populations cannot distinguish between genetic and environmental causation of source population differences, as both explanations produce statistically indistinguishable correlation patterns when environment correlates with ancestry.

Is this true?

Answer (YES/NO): YES